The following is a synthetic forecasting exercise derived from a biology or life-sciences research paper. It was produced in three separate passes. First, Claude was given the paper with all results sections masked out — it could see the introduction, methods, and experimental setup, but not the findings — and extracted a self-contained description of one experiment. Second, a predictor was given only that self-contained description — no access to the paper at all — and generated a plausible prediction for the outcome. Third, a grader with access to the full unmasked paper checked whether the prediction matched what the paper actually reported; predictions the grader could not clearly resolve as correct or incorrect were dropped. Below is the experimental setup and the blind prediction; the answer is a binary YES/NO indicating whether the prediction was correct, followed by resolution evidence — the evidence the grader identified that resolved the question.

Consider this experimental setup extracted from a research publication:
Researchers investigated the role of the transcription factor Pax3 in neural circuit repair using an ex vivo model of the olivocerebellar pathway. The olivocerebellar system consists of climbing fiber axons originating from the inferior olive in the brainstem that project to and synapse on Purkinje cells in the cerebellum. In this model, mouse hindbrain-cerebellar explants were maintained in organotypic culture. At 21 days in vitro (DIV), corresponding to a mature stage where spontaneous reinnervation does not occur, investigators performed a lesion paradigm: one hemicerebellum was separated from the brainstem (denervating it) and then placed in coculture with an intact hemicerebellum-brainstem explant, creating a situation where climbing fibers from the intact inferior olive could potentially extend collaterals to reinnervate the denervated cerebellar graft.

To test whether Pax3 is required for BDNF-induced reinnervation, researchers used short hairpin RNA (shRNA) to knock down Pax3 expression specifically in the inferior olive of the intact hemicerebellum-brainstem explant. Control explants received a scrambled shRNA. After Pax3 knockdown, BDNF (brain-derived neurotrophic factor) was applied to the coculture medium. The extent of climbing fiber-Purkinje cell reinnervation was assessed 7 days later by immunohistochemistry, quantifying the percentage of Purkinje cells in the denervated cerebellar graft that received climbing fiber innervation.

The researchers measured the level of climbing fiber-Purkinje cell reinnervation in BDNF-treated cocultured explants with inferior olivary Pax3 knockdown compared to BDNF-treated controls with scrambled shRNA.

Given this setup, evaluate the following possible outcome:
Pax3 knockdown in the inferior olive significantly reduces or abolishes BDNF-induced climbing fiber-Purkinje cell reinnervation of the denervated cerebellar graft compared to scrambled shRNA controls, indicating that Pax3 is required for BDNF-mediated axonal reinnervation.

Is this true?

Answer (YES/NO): YES